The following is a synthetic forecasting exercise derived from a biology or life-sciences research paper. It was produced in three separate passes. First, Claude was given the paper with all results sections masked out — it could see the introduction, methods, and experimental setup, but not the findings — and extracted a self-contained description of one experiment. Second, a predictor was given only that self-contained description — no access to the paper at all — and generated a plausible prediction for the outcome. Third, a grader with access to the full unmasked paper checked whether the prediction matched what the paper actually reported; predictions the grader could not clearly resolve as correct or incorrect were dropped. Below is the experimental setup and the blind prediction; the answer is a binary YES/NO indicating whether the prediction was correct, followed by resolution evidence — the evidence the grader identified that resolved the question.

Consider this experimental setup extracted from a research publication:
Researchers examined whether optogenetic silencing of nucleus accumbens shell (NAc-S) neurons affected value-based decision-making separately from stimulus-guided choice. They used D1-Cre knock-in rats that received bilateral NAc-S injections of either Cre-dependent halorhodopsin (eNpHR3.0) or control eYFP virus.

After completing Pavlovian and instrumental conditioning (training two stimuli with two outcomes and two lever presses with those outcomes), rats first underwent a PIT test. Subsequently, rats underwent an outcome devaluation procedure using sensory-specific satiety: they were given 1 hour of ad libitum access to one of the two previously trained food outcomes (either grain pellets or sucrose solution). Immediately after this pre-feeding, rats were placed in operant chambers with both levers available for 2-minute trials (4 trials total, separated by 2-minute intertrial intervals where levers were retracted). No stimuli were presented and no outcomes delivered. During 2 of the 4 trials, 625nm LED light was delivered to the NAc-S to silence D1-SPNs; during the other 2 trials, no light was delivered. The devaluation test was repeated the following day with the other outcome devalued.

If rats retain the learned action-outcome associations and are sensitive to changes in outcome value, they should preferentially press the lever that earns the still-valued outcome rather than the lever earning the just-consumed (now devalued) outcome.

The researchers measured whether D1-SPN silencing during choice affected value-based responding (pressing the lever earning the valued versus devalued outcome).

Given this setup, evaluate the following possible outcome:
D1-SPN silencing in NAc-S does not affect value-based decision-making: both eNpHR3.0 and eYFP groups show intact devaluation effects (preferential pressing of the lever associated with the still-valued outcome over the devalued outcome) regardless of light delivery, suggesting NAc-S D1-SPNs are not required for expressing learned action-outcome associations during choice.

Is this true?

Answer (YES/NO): YES